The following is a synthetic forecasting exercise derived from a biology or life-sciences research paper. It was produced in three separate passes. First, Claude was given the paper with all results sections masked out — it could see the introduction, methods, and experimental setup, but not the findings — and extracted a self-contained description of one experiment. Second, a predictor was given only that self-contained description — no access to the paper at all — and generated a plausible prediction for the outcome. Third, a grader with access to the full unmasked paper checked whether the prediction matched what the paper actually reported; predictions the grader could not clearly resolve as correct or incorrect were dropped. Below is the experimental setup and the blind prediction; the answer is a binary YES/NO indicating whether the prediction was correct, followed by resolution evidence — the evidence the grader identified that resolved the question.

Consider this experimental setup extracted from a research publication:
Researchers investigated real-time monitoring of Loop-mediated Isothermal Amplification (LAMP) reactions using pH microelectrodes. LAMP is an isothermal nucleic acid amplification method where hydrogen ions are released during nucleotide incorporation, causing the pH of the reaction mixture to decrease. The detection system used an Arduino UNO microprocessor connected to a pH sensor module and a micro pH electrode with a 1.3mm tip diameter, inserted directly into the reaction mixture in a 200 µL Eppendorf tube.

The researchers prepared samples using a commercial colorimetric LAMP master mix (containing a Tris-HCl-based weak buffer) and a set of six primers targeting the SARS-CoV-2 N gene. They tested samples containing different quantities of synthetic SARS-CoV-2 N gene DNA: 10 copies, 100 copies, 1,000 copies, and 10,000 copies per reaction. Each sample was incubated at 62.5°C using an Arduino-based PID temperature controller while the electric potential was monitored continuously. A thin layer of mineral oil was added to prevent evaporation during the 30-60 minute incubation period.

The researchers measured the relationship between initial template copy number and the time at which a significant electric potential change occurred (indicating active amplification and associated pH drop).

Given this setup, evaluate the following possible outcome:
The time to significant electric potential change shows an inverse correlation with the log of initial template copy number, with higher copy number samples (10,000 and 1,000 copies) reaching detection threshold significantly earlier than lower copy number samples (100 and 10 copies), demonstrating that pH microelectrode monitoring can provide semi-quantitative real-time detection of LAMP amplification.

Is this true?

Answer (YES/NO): NO